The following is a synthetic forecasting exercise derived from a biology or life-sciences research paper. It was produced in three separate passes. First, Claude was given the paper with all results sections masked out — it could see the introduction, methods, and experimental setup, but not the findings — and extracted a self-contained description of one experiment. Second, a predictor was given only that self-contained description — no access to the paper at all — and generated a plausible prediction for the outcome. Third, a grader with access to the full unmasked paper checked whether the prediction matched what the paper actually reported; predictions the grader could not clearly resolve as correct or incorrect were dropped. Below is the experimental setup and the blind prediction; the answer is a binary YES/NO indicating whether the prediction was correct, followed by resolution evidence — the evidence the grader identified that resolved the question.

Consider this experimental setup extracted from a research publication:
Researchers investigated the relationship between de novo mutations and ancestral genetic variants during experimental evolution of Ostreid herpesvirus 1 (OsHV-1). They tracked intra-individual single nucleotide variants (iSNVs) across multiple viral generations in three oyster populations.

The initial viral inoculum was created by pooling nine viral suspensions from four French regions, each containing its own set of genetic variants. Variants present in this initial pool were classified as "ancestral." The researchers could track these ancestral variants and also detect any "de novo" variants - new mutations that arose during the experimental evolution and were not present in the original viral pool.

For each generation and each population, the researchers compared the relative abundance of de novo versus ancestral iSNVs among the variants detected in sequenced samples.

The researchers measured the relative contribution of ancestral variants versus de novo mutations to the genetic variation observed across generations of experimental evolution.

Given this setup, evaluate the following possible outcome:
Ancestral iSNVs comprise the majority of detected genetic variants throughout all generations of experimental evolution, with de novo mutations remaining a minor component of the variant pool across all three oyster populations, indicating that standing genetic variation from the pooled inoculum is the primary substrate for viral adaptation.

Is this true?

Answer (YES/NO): YES